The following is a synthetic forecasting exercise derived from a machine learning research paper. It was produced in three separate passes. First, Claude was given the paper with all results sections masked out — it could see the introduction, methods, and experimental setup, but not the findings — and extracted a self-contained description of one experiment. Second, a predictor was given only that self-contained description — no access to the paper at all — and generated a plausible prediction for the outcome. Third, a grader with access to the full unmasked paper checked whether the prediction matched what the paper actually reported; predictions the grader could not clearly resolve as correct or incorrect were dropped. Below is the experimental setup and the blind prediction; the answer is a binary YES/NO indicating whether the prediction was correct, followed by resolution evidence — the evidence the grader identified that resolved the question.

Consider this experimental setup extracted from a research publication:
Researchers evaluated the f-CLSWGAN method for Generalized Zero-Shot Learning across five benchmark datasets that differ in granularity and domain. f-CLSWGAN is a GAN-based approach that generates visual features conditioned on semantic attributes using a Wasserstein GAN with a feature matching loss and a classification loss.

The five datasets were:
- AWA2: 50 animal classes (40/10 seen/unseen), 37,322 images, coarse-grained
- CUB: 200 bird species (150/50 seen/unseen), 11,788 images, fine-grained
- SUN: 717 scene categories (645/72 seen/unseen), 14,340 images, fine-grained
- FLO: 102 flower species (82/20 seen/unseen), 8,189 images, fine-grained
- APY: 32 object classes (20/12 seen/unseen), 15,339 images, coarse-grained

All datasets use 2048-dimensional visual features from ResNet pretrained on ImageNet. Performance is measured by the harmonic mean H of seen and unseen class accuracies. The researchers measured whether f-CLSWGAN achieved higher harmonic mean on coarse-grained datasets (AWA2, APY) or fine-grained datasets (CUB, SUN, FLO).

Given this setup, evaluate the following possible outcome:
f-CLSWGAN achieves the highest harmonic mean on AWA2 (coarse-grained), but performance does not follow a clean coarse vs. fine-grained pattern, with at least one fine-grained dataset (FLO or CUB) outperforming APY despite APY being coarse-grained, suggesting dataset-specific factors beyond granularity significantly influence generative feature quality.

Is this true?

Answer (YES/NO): NO